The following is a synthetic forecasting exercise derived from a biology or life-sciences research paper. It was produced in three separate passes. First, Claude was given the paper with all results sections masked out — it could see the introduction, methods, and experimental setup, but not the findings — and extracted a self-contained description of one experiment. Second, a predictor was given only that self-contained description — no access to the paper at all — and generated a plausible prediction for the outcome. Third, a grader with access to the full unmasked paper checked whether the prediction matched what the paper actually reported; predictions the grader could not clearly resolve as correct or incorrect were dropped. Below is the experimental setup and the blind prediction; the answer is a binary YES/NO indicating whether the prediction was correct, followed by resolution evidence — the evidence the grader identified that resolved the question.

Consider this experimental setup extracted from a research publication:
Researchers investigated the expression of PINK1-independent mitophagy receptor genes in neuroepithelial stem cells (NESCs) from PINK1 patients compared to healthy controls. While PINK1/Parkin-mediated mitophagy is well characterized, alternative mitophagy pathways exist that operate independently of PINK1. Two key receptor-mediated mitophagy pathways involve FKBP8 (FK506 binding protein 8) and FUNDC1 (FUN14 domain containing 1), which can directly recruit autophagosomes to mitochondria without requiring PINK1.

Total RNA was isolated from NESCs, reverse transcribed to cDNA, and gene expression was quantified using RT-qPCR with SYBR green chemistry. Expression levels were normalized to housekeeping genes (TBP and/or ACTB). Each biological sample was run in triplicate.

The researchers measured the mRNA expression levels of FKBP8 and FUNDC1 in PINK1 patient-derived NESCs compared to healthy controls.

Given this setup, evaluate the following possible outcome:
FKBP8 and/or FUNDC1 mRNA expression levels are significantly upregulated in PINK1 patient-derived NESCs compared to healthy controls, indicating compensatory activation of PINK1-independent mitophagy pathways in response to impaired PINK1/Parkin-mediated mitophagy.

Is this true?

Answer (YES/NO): NO